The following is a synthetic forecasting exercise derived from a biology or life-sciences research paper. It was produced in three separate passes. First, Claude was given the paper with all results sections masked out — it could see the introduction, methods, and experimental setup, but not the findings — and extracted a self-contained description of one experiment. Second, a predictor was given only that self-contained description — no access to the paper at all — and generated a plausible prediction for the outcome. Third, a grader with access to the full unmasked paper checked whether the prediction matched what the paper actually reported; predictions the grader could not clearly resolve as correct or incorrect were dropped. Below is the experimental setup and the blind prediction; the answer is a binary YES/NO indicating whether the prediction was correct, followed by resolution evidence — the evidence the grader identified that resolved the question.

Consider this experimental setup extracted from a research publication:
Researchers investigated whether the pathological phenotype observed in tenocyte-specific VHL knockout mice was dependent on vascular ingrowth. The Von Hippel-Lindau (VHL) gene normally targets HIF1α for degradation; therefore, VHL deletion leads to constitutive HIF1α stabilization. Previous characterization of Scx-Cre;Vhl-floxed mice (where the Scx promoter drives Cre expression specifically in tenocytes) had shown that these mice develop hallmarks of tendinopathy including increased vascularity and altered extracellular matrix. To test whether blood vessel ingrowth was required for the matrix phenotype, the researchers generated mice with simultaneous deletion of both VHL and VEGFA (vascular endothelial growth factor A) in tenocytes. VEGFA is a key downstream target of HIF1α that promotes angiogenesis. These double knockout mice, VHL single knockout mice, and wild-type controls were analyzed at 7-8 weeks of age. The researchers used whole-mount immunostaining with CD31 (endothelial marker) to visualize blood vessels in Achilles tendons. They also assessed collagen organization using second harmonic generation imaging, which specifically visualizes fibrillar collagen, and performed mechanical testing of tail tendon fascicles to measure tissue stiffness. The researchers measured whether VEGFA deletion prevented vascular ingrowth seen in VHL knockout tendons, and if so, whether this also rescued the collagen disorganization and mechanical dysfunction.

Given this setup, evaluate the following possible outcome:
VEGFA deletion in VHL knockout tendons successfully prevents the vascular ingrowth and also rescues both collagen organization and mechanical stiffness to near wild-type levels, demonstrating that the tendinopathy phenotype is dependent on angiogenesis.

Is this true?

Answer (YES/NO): NO